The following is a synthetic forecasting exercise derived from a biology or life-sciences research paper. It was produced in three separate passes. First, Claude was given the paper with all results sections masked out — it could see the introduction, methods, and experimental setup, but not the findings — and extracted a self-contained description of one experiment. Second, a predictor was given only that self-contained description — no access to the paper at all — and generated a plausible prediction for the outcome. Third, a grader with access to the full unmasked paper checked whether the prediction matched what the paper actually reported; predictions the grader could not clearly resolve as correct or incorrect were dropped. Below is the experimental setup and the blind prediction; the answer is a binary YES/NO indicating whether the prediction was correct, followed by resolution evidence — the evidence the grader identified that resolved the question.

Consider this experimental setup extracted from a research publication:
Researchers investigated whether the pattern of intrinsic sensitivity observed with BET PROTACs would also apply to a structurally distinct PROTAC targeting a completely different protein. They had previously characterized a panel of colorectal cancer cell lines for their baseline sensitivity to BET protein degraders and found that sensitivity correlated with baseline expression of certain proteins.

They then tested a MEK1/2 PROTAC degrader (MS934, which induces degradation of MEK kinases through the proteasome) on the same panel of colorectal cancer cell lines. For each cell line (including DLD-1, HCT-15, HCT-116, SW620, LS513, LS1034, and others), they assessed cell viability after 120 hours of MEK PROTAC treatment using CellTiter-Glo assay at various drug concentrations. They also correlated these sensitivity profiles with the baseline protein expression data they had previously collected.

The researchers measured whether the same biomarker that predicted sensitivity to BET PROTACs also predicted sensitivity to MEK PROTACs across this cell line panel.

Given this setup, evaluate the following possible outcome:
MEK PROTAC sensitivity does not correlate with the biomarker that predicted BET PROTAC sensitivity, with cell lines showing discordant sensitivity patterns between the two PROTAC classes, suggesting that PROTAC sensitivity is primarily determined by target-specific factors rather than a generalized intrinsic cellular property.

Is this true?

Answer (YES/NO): NO